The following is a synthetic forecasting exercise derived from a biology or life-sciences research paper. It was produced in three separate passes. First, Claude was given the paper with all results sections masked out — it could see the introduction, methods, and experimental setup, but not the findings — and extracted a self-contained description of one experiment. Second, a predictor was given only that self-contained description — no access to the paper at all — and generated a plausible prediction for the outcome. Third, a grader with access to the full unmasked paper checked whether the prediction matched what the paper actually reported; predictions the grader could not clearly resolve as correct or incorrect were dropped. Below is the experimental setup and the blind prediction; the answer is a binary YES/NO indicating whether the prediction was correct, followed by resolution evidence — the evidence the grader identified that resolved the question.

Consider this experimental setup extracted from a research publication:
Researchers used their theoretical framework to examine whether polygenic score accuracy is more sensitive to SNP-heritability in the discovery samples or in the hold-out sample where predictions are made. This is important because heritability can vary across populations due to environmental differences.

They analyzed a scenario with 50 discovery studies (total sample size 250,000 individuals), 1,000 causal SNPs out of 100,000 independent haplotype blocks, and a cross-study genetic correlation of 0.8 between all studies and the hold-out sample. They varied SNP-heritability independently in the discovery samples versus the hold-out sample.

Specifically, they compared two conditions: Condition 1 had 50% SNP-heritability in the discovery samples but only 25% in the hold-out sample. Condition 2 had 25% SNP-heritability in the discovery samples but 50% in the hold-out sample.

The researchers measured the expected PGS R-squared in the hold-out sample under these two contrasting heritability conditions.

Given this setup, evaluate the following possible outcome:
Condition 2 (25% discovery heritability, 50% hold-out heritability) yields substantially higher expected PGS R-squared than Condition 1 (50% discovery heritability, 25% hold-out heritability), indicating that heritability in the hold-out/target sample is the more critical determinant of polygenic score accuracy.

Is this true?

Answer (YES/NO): NO